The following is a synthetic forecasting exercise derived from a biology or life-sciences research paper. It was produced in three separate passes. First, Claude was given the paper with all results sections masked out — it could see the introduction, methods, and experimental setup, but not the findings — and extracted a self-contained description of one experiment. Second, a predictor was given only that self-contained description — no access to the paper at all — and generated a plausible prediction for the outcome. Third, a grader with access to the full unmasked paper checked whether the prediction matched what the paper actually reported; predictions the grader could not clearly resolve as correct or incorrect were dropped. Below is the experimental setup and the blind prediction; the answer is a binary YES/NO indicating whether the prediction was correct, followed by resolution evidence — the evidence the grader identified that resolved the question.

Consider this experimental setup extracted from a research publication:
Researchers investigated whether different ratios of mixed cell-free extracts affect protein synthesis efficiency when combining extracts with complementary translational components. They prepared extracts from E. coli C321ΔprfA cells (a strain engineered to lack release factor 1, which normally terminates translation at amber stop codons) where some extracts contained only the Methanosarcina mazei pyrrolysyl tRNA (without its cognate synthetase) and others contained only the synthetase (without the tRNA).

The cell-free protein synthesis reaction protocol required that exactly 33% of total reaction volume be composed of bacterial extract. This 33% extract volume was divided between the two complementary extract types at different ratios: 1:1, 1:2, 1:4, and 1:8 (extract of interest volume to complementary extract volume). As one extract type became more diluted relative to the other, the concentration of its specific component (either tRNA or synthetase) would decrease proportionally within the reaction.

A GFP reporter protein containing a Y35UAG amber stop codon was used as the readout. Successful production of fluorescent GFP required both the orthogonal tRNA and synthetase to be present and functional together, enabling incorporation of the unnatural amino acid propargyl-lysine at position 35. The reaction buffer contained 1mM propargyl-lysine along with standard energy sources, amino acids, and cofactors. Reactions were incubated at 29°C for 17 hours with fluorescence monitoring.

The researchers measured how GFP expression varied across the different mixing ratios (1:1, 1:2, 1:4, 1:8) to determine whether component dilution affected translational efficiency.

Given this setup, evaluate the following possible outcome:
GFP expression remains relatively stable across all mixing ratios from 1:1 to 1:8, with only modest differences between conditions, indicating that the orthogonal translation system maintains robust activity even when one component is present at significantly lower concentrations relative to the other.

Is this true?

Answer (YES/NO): NO